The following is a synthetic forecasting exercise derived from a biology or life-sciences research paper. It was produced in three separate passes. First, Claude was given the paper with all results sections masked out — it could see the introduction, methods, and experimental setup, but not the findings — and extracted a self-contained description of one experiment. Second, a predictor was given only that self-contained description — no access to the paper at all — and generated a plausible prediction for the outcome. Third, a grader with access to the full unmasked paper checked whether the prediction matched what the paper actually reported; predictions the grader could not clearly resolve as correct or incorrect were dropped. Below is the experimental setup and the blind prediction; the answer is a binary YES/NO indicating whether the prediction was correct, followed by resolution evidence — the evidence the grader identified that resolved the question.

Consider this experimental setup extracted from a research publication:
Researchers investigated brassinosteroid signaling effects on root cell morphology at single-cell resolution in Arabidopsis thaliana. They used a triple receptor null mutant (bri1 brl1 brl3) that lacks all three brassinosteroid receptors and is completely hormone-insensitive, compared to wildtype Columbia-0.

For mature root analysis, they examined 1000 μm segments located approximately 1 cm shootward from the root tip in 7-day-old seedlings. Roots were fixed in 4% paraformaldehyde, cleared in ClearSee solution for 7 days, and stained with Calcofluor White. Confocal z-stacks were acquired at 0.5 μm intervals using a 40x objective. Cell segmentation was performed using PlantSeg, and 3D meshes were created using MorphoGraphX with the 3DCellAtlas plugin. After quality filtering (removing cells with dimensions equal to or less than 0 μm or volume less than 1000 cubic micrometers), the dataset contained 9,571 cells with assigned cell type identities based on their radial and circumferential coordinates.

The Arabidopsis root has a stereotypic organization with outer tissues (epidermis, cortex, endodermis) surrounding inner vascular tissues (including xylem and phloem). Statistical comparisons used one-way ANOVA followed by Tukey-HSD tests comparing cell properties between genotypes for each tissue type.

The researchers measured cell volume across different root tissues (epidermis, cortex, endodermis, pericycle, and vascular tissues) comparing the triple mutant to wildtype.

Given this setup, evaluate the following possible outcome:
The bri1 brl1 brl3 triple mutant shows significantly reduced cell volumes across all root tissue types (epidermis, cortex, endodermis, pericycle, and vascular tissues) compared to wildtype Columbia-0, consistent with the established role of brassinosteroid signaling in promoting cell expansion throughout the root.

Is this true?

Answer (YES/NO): NO